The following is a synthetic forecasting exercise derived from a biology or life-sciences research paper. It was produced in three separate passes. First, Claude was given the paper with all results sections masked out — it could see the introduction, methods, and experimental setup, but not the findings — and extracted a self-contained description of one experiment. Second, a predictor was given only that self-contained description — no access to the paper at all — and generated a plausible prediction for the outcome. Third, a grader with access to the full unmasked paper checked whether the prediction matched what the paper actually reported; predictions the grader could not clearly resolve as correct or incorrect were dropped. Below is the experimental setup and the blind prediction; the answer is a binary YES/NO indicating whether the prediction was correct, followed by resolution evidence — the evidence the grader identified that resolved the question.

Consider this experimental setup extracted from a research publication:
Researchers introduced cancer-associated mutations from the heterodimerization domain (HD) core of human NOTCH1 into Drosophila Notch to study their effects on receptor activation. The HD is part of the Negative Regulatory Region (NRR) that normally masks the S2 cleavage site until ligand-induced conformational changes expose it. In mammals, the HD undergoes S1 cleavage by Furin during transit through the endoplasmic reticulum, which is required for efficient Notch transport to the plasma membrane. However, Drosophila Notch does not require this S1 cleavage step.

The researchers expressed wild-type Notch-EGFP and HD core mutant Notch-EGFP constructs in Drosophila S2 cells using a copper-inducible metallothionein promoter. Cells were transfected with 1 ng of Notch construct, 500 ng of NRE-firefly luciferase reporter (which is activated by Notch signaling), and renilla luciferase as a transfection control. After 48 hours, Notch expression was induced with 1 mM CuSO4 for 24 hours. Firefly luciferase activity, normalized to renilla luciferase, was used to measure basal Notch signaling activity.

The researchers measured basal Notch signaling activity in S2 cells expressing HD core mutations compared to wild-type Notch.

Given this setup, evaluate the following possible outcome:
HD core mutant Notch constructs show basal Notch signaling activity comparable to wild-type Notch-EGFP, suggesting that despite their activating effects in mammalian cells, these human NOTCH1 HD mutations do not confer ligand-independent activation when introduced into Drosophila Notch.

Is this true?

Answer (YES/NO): YES